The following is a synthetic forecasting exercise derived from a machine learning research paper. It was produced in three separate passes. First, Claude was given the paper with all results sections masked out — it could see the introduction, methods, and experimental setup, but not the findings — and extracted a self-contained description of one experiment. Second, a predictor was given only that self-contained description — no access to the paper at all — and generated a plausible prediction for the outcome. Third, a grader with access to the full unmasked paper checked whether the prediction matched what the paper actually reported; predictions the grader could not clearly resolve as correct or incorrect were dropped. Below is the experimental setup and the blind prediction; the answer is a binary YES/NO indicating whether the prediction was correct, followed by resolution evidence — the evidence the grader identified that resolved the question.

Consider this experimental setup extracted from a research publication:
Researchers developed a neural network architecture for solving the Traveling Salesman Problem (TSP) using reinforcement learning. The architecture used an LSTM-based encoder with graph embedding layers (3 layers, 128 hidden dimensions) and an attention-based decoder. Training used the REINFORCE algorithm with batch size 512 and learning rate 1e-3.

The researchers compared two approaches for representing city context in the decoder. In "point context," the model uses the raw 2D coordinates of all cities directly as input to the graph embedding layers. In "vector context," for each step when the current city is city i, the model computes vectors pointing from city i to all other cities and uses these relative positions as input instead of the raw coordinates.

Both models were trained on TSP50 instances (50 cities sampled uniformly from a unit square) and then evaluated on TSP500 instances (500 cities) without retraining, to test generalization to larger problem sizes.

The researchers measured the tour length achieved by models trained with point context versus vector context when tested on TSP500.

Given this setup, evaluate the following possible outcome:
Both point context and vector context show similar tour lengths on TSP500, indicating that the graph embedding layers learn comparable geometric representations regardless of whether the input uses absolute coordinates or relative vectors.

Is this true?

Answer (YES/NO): NO